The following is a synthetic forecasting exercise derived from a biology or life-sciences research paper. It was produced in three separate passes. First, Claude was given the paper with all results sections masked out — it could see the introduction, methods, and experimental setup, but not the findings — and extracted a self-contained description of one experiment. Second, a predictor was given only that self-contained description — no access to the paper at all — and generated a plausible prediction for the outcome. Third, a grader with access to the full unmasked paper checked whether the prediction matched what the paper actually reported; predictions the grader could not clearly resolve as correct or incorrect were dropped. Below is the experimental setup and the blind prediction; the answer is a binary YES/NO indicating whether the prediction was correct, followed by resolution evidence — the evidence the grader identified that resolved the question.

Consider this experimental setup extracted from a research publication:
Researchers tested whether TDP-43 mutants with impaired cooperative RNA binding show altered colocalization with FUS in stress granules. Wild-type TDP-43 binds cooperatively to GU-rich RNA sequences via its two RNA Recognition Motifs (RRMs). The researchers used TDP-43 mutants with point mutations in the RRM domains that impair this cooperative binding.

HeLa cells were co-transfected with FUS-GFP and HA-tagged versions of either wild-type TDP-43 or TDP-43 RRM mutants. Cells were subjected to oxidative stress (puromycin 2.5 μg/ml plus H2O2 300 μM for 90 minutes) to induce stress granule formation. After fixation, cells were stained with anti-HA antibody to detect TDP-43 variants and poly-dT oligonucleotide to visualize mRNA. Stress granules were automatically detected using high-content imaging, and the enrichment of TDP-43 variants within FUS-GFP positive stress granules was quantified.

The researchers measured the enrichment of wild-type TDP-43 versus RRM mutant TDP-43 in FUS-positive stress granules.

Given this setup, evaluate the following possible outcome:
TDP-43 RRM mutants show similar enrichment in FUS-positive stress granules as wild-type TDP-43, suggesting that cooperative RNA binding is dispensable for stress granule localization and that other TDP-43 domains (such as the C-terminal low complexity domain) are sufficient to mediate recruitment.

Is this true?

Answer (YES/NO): NO